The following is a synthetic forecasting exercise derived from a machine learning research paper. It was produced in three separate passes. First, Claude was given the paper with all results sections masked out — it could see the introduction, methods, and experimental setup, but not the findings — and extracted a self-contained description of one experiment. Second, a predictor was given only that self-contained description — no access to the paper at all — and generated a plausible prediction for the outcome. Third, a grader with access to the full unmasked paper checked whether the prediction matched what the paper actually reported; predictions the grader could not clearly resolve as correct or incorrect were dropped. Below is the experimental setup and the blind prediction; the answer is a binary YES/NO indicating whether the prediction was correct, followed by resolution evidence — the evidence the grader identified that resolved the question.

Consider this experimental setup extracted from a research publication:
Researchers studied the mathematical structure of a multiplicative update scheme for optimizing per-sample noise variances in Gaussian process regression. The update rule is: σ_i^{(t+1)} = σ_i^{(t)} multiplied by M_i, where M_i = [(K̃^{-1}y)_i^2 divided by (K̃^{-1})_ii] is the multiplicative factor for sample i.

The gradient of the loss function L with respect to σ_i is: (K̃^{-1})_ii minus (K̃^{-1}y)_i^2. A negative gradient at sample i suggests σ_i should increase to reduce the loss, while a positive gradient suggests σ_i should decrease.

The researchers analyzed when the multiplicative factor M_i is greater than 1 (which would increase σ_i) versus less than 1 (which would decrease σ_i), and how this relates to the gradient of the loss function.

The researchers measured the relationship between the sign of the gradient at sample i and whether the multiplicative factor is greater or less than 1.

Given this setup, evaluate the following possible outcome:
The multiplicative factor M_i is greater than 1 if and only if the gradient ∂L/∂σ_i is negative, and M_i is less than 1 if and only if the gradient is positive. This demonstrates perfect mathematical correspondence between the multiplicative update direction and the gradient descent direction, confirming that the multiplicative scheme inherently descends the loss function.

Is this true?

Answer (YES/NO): YES